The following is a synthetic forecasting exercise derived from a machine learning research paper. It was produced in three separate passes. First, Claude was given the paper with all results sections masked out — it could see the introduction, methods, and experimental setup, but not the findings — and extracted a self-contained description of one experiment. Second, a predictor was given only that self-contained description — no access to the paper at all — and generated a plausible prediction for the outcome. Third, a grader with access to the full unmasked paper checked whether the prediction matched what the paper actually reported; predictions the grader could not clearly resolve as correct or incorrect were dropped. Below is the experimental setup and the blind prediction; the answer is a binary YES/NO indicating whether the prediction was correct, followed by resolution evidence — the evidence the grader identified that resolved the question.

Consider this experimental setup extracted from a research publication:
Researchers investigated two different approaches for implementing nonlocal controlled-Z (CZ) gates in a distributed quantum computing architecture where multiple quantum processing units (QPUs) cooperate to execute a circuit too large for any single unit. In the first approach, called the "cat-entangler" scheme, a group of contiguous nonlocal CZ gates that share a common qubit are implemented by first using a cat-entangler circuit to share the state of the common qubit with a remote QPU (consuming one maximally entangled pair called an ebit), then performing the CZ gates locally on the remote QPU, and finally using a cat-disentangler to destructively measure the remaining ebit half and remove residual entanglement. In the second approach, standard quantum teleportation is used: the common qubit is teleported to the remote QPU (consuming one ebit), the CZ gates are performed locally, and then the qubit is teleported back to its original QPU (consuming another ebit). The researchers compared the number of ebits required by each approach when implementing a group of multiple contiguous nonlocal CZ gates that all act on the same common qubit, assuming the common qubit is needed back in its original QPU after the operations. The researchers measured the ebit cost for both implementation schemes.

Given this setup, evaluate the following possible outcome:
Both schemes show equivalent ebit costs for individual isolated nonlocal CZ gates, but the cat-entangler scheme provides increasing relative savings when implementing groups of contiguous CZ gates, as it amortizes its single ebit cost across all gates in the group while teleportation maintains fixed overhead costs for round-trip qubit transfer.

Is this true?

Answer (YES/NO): NO